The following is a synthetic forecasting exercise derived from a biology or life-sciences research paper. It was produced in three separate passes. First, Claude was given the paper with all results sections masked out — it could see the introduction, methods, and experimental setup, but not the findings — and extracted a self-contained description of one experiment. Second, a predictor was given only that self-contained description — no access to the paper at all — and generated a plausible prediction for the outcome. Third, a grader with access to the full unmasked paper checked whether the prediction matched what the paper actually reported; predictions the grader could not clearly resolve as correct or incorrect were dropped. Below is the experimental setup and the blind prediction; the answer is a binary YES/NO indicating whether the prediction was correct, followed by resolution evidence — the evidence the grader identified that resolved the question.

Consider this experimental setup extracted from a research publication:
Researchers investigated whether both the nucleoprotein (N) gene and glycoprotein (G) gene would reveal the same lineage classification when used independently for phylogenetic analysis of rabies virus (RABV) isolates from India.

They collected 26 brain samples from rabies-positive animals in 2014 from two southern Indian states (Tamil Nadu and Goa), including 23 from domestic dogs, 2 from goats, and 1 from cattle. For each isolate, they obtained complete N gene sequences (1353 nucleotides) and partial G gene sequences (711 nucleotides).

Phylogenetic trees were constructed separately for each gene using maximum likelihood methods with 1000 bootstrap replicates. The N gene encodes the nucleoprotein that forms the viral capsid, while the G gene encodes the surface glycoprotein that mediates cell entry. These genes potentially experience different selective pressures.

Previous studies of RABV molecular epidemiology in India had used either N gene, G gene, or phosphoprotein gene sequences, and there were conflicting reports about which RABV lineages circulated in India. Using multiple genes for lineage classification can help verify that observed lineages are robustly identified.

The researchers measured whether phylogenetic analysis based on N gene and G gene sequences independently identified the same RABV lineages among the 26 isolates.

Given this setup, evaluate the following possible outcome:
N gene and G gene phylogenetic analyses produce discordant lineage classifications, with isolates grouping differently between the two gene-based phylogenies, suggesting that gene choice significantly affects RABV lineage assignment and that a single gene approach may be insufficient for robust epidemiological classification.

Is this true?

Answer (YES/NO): NO